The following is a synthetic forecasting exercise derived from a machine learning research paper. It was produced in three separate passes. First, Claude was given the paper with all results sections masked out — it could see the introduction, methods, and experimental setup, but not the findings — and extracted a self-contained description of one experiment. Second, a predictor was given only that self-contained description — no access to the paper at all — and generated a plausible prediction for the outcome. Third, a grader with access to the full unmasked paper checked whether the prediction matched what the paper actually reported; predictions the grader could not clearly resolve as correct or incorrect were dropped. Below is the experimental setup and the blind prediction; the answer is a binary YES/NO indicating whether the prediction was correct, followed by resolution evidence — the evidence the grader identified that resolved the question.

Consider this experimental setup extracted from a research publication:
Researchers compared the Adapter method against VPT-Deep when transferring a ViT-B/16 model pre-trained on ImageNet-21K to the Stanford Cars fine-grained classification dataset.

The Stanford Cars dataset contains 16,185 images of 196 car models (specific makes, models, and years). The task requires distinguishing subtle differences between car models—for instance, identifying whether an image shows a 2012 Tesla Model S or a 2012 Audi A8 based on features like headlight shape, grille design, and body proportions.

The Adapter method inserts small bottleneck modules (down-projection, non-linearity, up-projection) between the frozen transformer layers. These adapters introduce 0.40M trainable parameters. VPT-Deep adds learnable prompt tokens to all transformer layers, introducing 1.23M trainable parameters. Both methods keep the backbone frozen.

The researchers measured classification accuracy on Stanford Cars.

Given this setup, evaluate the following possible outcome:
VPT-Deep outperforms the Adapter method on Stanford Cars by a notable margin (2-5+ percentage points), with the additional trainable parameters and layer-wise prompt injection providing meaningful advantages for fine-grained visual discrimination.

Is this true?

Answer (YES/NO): YES